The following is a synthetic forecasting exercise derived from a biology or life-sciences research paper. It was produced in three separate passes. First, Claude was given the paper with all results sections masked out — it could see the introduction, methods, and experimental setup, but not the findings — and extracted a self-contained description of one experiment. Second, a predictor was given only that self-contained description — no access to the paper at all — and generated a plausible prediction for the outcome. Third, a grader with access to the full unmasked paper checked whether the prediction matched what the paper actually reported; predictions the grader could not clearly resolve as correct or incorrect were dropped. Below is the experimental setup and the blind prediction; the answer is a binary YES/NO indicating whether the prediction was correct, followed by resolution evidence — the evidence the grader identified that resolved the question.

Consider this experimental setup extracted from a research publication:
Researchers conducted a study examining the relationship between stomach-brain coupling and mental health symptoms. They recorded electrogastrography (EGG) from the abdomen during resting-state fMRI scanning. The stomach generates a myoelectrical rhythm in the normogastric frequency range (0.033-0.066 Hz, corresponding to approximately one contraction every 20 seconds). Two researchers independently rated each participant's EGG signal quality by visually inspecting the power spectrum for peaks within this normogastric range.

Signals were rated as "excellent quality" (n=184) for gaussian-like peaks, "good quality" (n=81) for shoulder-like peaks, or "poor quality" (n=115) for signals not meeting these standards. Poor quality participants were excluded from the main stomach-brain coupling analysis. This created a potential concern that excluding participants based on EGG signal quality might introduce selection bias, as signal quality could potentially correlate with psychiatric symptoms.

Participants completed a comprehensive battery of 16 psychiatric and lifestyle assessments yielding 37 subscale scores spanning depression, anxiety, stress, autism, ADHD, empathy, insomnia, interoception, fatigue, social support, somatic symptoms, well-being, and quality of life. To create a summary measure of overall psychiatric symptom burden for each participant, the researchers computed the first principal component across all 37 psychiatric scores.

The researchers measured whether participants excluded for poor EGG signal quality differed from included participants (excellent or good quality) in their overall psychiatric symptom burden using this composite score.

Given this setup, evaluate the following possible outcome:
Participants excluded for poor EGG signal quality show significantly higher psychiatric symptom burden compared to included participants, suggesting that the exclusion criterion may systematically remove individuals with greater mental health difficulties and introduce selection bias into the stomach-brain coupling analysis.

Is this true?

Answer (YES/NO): NO